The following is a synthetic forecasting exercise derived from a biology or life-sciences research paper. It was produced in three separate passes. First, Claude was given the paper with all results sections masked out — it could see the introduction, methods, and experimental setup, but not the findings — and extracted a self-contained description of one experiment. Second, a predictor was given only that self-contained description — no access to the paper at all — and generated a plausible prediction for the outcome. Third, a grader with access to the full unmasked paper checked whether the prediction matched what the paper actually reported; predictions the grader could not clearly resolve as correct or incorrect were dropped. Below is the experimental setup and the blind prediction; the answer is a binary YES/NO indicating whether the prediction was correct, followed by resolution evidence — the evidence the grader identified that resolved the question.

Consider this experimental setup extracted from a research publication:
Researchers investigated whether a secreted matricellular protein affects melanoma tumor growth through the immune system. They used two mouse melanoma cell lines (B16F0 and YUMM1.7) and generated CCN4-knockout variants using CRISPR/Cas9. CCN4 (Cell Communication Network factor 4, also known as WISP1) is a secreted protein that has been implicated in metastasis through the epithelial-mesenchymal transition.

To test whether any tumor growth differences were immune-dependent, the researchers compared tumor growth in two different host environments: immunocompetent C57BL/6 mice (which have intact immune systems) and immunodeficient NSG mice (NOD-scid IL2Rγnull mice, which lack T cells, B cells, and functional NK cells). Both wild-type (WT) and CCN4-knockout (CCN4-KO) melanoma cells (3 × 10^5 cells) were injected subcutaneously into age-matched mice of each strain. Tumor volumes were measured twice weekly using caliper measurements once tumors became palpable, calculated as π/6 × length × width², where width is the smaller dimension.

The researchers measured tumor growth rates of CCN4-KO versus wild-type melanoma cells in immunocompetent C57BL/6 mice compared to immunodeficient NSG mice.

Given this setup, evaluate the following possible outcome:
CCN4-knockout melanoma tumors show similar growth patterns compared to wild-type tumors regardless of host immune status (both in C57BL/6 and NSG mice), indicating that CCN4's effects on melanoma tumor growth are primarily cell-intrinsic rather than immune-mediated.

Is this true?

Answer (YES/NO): NO